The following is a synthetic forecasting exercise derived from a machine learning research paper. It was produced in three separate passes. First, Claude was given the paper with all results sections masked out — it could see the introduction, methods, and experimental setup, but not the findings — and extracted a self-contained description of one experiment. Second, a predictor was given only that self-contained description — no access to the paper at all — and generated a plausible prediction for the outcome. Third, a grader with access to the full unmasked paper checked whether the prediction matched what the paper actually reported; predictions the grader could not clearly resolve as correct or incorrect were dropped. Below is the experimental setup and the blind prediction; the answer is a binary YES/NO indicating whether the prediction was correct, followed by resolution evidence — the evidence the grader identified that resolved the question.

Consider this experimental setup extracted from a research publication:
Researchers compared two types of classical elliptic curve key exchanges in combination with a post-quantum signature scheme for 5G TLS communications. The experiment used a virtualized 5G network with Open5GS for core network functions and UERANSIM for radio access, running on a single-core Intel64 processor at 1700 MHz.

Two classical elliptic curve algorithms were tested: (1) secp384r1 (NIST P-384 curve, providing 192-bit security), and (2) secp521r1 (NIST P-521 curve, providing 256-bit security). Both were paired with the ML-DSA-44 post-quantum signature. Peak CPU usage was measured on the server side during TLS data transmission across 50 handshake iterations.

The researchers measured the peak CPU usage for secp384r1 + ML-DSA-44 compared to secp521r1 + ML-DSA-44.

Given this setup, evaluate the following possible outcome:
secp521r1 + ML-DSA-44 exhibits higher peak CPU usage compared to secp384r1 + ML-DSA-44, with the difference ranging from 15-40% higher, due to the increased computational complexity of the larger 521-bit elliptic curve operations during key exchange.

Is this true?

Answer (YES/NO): NO